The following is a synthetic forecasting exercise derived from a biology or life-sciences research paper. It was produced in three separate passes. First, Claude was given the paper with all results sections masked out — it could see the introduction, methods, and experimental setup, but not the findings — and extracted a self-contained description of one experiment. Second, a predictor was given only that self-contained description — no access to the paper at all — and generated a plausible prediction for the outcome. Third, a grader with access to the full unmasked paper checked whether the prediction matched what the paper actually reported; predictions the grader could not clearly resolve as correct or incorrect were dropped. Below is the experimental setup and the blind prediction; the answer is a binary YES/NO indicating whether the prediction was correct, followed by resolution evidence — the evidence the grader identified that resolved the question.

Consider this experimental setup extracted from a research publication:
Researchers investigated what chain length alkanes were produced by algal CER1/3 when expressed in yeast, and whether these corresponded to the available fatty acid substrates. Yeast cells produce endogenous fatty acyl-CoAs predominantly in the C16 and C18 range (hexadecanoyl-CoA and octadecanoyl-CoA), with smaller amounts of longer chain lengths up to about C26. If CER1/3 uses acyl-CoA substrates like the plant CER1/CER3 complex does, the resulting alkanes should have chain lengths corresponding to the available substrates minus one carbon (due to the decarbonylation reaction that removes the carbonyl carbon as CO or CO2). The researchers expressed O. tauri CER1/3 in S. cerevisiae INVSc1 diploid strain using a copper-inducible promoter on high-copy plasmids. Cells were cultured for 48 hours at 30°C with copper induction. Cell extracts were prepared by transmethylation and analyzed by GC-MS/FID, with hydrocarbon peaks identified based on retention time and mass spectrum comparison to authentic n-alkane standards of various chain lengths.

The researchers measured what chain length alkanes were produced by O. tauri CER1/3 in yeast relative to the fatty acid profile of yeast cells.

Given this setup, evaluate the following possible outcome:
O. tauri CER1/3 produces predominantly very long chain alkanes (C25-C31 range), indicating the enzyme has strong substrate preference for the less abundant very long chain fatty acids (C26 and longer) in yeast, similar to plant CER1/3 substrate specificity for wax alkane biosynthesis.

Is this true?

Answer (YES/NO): NO